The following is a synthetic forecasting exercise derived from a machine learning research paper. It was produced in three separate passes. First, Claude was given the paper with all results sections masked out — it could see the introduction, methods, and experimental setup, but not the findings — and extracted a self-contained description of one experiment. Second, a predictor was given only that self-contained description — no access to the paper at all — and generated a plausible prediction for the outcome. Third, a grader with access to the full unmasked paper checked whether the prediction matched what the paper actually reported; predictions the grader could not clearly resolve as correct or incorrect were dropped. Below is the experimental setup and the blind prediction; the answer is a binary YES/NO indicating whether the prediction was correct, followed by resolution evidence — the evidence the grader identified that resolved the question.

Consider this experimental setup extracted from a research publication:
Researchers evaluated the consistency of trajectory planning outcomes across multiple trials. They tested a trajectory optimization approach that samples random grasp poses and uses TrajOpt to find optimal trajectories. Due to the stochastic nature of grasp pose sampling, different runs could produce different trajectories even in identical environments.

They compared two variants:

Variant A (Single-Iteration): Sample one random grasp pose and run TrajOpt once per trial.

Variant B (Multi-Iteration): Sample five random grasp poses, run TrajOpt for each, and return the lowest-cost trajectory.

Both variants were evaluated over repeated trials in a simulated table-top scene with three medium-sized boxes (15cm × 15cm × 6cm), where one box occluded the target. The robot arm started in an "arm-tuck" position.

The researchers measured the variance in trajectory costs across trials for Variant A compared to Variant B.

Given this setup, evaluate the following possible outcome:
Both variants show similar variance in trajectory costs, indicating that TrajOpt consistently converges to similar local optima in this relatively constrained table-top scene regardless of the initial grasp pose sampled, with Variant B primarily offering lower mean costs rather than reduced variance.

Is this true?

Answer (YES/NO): NO